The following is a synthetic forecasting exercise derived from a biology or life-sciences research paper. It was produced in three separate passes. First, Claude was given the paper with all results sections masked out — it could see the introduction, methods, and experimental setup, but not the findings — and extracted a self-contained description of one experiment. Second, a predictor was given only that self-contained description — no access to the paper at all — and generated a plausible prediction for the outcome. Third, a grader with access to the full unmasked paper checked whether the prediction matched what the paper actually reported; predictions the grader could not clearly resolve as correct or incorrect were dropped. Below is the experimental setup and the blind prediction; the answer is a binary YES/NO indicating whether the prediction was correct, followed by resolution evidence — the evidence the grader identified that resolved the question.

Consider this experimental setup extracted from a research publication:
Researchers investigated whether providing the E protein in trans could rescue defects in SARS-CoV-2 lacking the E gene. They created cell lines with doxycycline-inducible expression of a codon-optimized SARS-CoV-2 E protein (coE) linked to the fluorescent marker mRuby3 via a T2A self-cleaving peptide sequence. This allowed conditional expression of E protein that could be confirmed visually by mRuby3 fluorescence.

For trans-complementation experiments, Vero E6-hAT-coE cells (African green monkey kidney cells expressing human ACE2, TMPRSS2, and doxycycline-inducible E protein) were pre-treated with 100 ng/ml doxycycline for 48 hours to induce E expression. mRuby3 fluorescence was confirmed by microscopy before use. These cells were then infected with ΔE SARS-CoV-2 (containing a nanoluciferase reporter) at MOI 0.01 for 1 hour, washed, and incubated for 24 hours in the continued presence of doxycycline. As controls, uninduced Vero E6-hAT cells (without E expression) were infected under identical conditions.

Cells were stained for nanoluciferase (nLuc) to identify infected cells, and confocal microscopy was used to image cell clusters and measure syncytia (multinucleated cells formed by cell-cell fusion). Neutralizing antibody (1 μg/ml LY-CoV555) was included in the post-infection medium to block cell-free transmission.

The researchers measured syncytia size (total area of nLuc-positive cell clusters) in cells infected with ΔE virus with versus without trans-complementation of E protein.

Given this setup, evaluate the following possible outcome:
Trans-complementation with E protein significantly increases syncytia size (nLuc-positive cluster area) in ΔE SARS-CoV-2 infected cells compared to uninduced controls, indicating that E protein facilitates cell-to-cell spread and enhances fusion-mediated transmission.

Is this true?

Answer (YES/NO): YES